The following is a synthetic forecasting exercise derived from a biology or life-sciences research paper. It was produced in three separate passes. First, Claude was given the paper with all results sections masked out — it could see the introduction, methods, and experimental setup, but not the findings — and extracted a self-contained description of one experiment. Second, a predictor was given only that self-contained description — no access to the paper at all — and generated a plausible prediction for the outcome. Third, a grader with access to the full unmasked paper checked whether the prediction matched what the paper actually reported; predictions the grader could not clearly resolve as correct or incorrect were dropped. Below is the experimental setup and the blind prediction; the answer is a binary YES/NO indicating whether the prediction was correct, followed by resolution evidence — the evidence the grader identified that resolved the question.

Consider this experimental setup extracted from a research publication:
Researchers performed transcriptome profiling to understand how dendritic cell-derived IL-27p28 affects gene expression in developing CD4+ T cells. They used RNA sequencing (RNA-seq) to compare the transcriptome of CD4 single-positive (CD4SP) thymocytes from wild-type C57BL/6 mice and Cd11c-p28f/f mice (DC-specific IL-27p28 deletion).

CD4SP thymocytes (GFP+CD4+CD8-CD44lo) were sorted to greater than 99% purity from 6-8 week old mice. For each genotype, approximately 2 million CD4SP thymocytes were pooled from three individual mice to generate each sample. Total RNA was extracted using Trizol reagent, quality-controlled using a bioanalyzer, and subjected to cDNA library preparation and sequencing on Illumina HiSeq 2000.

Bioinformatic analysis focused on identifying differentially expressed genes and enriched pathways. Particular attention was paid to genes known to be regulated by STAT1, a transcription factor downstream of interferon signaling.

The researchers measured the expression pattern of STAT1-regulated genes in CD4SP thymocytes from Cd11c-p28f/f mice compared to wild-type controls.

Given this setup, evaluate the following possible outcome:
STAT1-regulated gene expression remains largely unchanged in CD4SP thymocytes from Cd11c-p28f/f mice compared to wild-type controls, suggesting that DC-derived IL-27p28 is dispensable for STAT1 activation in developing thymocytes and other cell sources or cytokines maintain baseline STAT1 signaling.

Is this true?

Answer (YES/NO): NO